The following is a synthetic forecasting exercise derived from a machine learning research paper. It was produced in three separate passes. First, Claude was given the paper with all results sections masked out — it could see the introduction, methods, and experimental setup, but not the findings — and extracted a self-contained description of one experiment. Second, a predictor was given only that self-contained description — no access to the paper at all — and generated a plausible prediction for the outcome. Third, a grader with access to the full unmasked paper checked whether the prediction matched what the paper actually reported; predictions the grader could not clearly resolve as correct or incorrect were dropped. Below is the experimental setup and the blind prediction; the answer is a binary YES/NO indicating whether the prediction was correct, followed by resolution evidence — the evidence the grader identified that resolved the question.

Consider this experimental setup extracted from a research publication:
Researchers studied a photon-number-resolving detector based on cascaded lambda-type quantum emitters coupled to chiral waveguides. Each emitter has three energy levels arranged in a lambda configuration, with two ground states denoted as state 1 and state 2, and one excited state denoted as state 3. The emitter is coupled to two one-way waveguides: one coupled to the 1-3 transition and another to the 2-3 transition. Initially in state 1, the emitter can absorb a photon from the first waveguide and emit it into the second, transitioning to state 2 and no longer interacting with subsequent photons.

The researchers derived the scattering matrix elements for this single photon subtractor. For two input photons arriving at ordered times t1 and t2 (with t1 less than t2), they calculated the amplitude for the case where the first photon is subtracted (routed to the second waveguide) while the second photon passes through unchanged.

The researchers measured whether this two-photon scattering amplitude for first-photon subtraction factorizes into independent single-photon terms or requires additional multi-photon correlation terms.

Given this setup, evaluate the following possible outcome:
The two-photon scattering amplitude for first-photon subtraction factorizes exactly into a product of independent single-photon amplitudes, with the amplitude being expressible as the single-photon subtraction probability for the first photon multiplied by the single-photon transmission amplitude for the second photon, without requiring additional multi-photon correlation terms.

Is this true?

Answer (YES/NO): YES